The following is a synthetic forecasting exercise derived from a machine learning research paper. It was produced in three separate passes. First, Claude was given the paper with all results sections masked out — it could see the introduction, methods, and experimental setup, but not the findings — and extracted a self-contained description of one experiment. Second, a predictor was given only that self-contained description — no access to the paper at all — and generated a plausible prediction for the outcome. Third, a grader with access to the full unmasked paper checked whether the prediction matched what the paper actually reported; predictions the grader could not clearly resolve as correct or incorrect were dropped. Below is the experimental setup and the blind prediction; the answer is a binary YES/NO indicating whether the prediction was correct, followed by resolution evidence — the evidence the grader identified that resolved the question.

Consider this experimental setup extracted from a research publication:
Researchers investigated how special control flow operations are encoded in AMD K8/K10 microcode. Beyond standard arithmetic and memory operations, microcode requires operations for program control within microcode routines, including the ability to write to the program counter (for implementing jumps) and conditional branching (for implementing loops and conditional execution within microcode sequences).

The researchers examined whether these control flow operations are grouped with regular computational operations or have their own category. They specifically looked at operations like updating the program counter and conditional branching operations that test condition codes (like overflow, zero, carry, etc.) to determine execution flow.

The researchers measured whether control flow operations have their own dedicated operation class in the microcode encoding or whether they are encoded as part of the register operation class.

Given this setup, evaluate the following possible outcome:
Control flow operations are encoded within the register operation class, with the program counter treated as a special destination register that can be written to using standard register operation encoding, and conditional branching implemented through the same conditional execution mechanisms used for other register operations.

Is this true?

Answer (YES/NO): NO